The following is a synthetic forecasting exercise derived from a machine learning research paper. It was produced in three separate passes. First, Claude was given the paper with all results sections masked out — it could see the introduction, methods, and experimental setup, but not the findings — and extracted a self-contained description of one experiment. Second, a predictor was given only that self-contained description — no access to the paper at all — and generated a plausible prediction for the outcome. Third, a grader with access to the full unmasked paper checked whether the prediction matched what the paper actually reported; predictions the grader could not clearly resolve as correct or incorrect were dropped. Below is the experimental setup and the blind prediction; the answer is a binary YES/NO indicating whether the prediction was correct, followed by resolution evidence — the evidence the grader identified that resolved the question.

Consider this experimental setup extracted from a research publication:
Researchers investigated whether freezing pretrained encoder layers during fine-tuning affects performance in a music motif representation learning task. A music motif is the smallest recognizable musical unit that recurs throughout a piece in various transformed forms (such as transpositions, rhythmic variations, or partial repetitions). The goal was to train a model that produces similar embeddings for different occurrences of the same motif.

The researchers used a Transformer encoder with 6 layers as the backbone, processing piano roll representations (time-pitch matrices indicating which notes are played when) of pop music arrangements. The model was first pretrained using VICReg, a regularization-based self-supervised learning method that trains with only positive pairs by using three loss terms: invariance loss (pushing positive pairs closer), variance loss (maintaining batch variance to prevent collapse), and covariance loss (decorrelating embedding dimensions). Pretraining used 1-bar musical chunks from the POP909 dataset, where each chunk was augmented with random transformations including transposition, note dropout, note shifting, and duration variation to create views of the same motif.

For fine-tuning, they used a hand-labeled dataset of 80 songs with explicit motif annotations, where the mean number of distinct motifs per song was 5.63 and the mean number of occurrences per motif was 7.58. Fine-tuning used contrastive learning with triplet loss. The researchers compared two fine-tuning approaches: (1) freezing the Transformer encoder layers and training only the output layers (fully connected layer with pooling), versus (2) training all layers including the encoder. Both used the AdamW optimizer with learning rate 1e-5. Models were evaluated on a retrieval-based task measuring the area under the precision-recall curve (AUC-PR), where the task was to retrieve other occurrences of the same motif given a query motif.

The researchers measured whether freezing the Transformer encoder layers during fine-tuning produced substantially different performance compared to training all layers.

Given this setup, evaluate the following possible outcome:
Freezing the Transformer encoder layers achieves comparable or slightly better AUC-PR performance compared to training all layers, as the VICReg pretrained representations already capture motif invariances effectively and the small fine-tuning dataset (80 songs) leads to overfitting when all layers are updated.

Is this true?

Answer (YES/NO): YES